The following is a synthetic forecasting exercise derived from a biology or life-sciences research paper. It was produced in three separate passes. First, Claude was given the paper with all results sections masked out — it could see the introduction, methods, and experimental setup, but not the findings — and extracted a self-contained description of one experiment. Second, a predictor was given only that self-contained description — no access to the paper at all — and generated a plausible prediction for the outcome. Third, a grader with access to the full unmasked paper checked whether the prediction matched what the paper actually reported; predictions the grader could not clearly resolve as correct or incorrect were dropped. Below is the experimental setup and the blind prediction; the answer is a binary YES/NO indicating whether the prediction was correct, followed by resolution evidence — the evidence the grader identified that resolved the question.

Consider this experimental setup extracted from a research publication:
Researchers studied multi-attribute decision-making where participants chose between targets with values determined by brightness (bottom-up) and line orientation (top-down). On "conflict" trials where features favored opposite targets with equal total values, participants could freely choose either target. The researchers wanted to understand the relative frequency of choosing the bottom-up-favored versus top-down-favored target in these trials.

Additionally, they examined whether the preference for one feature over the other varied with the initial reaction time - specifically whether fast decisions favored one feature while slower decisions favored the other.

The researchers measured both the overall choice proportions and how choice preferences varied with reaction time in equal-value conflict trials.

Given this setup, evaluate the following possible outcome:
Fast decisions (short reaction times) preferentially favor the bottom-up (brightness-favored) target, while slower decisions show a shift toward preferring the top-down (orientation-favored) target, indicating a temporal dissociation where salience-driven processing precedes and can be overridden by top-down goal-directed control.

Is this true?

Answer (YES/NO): YES